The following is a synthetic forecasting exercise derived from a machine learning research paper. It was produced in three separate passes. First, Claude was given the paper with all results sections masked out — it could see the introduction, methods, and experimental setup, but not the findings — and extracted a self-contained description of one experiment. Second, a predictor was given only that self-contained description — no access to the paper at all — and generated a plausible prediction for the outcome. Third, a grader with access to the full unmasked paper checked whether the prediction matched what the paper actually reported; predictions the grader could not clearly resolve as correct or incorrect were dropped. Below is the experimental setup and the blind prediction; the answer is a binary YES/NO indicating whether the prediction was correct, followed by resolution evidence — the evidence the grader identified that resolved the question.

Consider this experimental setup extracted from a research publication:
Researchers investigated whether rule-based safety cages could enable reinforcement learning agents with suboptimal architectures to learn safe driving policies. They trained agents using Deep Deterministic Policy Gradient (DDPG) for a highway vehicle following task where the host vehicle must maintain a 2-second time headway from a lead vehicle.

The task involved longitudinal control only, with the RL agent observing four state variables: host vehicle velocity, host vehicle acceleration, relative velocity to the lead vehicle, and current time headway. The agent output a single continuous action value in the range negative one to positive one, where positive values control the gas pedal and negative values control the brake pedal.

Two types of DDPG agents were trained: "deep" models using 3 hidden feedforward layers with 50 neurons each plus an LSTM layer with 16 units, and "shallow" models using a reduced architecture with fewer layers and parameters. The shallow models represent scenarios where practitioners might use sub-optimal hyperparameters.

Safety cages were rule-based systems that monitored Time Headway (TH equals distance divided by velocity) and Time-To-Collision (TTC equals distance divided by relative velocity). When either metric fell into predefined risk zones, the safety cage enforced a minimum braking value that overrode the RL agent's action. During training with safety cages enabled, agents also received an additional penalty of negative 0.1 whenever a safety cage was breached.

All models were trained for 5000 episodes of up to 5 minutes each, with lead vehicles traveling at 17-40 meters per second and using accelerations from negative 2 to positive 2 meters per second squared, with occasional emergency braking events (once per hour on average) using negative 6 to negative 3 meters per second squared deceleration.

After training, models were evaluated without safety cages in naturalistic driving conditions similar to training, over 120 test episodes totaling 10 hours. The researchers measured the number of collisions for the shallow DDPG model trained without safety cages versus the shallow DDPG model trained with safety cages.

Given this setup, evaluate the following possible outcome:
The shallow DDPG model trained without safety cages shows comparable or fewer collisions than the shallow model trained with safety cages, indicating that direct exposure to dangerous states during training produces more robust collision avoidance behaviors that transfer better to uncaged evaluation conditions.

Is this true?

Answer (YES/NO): NO